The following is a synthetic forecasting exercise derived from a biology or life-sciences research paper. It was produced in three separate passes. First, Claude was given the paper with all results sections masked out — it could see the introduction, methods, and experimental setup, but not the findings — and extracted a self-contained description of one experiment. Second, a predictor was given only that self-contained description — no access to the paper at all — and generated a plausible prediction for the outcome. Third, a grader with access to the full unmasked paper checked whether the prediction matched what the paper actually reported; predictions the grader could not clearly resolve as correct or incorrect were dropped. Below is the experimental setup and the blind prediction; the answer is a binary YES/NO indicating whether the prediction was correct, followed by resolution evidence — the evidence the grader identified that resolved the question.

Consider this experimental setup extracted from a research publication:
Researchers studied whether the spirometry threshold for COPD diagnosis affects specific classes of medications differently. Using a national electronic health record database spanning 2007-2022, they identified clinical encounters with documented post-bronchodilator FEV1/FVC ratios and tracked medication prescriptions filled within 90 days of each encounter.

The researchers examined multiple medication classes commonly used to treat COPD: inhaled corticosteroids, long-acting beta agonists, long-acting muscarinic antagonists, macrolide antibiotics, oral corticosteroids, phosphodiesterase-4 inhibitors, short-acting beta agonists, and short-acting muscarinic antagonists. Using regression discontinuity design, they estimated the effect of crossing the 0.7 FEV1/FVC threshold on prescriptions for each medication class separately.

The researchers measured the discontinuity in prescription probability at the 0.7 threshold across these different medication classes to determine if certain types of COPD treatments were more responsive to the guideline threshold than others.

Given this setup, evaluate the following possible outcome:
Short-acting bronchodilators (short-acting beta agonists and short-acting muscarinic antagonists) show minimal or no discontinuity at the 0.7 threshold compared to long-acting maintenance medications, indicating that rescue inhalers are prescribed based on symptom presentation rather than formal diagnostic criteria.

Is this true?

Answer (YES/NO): NO